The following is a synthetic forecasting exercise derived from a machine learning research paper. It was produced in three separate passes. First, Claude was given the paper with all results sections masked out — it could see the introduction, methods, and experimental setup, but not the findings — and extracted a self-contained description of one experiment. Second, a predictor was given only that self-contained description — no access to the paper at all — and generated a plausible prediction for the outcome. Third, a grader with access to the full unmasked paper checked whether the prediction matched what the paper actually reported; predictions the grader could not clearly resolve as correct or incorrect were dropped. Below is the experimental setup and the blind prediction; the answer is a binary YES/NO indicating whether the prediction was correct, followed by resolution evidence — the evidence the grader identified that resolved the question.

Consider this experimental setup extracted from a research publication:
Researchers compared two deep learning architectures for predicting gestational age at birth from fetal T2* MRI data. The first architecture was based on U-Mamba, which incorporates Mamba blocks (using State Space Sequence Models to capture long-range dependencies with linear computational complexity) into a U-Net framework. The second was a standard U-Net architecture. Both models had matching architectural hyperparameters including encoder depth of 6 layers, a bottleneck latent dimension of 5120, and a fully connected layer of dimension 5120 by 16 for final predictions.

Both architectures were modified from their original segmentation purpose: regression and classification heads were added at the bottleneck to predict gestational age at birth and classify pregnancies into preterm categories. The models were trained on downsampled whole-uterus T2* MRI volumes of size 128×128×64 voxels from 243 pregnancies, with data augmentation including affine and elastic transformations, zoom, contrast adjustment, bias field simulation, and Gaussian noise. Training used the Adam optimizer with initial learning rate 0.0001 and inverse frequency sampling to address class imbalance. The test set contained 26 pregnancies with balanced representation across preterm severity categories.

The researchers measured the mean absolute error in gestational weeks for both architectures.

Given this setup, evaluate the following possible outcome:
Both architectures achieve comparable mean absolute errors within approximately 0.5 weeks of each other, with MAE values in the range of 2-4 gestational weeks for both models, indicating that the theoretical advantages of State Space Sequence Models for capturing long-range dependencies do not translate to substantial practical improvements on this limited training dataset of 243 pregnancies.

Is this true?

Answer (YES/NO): NO